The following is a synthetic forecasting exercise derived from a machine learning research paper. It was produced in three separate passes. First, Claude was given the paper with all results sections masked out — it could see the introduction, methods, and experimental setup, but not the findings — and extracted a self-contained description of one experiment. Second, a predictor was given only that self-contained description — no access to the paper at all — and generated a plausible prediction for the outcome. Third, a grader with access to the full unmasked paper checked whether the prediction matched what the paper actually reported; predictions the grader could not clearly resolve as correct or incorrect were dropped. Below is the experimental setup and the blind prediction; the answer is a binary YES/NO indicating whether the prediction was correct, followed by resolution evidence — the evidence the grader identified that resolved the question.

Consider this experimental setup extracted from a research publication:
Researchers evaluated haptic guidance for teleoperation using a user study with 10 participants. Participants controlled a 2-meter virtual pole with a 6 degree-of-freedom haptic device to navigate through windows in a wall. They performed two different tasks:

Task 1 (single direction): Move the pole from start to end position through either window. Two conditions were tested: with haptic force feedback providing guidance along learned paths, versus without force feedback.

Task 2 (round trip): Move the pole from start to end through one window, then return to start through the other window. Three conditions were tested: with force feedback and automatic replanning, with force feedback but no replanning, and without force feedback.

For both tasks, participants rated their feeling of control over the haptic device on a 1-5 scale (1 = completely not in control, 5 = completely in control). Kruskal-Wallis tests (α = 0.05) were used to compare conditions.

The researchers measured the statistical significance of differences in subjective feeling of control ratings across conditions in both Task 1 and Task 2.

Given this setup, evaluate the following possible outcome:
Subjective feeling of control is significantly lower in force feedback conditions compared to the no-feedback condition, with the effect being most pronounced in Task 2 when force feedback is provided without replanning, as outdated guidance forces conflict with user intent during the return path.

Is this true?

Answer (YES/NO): NO